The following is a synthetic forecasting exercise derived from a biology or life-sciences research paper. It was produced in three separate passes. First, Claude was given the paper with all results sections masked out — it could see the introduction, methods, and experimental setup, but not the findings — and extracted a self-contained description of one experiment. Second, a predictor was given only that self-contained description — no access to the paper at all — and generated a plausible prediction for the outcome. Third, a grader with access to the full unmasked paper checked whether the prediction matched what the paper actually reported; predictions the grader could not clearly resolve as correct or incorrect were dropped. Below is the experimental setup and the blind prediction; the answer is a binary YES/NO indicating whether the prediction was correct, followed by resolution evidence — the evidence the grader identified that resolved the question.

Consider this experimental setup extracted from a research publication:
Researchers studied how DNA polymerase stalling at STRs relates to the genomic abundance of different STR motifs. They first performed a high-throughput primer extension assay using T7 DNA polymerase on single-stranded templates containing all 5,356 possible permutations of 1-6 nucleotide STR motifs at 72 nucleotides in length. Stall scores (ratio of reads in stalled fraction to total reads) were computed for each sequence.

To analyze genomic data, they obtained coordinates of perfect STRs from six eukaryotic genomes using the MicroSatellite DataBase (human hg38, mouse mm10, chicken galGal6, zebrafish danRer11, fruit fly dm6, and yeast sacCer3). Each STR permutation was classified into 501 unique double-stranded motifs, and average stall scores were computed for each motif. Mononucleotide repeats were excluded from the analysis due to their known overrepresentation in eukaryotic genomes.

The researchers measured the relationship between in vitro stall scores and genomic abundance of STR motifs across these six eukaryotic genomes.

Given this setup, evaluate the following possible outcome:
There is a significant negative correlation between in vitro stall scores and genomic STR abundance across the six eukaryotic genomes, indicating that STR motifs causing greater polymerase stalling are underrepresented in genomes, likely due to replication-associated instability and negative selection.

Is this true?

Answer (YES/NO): YES